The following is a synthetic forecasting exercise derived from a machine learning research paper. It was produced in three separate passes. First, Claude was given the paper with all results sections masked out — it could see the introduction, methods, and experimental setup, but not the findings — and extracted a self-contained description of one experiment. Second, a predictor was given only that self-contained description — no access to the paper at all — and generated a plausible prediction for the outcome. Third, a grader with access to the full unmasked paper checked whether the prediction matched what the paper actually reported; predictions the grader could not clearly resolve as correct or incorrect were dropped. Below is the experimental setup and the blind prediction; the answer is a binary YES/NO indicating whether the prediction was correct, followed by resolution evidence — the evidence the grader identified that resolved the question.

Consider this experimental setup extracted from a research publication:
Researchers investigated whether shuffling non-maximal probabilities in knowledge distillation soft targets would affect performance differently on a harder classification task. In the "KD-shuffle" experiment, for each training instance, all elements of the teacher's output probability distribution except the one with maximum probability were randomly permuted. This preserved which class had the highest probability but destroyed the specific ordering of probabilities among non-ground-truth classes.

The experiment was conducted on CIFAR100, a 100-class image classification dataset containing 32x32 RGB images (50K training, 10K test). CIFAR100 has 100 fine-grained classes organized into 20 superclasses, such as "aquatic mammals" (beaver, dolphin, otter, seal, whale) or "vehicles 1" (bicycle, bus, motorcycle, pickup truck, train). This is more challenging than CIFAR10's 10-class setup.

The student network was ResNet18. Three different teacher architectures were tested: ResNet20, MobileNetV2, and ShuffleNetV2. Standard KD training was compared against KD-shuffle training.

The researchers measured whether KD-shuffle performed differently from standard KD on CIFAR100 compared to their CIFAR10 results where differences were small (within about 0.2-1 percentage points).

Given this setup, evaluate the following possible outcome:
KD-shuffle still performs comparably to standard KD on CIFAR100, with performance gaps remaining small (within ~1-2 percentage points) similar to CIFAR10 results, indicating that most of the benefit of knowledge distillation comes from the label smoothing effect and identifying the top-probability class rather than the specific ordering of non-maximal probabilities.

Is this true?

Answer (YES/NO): YES